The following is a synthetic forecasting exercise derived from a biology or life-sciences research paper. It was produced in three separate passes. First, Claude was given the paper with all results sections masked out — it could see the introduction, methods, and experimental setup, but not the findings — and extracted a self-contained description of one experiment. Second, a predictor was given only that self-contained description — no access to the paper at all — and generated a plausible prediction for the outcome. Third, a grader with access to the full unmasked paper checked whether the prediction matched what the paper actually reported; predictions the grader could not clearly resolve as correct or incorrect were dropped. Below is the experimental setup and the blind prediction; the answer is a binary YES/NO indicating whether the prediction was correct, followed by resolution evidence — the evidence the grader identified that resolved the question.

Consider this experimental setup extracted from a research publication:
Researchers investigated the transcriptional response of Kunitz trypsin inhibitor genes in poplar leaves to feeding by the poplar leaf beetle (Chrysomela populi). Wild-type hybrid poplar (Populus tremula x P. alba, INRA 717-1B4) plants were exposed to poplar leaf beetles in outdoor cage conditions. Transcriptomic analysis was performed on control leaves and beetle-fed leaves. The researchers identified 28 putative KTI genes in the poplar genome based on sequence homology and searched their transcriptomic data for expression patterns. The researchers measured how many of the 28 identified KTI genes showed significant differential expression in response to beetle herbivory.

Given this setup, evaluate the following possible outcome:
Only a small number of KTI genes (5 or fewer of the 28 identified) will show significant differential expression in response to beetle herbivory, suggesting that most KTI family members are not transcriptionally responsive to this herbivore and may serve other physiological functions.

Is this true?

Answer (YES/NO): NO